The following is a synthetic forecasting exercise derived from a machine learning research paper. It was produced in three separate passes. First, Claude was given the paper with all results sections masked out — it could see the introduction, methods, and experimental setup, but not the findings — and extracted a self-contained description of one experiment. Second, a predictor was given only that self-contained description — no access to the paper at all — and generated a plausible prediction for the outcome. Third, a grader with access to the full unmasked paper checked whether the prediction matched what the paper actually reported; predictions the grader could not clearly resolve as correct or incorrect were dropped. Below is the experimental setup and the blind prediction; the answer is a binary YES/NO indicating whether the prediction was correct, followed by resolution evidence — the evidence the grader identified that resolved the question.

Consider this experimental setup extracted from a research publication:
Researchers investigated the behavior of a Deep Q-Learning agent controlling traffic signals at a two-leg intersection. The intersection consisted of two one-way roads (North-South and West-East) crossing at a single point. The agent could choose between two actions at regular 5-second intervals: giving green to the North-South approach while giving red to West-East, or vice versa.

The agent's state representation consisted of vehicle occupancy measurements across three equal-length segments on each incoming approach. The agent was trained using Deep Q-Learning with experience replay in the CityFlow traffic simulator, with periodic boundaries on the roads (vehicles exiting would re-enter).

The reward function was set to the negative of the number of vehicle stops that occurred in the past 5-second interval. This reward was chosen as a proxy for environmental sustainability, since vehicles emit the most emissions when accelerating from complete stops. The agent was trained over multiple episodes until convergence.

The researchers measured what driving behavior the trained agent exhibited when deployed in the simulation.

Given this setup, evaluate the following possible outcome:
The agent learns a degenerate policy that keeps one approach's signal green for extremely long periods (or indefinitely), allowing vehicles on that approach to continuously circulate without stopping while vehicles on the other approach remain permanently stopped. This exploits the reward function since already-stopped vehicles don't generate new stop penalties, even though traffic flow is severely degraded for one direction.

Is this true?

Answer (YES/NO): YES